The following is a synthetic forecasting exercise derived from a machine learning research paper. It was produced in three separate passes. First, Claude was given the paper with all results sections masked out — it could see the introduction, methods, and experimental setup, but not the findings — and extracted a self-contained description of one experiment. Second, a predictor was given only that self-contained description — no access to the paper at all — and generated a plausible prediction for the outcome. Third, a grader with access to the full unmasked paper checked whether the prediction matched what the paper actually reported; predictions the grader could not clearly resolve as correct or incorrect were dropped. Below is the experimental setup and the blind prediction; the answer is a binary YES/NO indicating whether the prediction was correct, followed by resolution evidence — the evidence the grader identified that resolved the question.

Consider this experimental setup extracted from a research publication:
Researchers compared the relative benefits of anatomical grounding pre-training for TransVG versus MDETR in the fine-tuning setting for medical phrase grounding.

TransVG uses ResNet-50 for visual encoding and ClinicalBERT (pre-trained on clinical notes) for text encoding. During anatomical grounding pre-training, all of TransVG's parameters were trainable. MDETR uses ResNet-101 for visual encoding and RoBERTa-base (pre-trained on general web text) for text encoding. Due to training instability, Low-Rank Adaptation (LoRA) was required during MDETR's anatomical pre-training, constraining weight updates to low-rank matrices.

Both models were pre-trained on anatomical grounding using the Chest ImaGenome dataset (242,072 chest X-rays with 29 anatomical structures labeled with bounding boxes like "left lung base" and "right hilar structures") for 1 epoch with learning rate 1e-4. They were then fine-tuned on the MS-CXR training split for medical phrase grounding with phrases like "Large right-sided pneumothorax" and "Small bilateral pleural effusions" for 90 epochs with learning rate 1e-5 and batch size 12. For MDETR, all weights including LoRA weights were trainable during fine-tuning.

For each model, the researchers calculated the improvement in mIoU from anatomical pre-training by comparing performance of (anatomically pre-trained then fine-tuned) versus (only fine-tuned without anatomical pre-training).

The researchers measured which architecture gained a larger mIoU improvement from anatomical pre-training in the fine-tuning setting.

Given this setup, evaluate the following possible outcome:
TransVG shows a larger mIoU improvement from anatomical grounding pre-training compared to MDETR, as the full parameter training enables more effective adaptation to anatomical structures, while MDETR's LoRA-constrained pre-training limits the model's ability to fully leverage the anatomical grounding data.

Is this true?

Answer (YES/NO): NO